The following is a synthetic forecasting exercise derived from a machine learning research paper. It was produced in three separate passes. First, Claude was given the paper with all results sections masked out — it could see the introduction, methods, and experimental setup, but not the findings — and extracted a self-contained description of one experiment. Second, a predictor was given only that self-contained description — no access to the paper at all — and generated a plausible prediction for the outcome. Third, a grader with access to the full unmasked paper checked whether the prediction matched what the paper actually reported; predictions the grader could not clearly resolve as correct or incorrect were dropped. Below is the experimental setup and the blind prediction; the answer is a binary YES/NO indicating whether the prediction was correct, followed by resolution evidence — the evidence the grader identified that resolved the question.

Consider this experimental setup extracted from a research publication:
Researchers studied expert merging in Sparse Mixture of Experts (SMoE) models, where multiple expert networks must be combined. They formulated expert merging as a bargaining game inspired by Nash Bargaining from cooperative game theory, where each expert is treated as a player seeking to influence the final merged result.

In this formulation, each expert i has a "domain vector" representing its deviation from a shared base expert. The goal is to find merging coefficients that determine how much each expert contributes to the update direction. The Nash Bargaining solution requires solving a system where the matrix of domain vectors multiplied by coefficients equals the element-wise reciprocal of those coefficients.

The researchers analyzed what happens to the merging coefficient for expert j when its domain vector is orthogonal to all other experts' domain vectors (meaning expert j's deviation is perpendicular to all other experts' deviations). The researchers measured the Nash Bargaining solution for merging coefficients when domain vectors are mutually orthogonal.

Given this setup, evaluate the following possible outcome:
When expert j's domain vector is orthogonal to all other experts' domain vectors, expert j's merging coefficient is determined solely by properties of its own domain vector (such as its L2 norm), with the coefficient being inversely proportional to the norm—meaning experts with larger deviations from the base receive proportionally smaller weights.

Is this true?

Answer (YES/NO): YES